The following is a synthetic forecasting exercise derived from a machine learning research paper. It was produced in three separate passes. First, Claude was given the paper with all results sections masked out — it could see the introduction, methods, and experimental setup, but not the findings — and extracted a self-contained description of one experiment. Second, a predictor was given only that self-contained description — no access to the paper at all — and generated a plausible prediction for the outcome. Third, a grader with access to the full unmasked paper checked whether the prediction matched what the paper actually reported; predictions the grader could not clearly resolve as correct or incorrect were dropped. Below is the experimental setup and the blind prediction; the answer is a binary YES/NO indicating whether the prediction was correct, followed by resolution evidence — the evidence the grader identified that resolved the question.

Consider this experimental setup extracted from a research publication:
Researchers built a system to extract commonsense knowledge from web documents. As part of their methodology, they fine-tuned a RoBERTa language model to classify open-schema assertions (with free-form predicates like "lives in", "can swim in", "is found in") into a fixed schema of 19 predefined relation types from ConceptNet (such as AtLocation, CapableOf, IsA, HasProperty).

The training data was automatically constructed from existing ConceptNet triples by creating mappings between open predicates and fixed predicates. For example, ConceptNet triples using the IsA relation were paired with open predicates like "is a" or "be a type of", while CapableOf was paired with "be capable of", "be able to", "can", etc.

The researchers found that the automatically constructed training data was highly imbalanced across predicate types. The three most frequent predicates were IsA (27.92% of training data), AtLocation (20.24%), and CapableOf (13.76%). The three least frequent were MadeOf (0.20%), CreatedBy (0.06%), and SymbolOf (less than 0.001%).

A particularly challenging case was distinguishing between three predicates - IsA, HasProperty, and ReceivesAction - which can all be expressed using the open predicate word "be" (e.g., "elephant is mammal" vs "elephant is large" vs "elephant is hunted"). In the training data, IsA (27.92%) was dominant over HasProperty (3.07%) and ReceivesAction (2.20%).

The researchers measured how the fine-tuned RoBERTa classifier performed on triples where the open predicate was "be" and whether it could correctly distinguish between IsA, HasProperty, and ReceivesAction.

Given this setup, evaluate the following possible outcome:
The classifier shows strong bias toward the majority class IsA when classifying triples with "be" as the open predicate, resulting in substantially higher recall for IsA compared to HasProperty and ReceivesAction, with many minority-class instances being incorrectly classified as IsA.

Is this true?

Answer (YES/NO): NO